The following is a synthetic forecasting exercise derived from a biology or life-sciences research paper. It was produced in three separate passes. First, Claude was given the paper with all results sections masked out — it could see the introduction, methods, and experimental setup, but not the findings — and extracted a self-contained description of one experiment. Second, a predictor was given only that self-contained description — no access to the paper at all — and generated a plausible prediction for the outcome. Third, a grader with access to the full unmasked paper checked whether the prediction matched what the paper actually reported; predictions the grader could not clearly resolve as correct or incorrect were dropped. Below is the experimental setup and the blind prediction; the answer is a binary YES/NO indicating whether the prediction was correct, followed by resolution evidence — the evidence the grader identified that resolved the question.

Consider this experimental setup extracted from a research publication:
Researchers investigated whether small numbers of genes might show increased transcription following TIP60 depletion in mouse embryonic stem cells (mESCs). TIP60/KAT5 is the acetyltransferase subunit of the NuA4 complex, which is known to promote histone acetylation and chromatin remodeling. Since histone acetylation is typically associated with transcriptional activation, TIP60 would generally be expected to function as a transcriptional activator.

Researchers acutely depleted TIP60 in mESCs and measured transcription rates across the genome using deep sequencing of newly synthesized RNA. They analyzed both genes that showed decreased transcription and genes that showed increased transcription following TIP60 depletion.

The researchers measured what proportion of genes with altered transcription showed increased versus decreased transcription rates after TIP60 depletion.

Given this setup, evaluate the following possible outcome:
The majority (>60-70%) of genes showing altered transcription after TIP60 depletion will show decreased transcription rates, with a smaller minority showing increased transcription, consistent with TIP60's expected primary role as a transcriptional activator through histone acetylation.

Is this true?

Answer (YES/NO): YES